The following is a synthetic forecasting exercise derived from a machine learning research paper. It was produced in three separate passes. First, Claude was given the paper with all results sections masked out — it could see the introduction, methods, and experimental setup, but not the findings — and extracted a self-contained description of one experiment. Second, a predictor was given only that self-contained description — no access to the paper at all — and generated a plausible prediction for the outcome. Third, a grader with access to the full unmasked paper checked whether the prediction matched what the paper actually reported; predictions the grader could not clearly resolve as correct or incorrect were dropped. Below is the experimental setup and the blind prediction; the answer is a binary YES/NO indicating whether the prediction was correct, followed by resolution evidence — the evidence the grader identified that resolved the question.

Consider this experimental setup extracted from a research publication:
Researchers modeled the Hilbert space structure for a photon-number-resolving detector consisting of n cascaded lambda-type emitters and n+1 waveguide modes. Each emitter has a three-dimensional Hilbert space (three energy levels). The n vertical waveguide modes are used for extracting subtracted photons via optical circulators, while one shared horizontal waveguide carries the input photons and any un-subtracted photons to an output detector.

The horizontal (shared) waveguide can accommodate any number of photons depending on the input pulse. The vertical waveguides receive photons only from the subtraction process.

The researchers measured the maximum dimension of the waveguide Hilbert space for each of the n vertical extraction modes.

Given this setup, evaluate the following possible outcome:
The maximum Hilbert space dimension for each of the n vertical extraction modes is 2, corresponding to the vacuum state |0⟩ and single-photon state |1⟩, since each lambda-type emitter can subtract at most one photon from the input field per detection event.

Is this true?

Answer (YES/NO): YES